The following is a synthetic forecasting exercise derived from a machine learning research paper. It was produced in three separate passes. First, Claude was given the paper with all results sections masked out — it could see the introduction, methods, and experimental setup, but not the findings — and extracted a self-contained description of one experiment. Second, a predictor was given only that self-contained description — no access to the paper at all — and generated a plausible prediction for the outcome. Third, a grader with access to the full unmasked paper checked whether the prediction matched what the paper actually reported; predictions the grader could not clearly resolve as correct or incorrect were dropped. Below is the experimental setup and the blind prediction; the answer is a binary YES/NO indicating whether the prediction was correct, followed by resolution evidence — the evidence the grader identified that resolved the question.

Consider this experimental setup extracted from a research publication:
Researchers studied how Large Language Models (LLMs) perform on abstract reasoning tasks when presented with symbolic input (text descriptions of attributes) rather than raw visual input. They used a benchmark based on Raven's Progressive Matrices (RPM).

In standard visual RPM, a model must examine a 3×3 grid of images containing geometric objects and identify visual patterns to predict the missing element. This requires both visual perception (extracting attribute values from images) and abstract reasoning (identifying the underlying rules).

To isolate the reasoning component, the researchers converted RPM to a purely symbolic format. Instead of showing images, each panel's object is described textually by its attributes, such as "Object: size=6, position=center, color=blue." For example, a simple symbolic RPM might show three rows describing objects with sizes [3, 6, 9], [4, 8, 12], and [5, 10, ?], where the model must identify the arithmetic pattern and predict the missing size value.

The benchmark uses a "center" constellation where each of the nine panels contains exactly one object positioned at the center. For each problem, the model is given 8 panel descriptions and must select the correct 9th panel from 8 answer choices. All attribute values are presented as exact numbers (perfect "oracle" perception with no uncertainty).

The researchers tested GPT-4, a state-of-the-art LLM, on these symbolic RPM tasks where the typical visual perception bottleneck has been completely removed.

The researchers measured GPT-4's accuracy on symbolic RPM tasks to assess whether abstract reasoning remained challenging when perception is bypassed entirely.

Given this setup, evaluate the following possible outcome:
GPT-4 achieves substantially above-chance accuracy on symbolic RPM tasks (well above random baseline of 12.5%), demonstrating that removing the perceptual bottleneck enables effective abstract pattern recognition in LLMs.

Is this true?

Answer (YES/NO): YES